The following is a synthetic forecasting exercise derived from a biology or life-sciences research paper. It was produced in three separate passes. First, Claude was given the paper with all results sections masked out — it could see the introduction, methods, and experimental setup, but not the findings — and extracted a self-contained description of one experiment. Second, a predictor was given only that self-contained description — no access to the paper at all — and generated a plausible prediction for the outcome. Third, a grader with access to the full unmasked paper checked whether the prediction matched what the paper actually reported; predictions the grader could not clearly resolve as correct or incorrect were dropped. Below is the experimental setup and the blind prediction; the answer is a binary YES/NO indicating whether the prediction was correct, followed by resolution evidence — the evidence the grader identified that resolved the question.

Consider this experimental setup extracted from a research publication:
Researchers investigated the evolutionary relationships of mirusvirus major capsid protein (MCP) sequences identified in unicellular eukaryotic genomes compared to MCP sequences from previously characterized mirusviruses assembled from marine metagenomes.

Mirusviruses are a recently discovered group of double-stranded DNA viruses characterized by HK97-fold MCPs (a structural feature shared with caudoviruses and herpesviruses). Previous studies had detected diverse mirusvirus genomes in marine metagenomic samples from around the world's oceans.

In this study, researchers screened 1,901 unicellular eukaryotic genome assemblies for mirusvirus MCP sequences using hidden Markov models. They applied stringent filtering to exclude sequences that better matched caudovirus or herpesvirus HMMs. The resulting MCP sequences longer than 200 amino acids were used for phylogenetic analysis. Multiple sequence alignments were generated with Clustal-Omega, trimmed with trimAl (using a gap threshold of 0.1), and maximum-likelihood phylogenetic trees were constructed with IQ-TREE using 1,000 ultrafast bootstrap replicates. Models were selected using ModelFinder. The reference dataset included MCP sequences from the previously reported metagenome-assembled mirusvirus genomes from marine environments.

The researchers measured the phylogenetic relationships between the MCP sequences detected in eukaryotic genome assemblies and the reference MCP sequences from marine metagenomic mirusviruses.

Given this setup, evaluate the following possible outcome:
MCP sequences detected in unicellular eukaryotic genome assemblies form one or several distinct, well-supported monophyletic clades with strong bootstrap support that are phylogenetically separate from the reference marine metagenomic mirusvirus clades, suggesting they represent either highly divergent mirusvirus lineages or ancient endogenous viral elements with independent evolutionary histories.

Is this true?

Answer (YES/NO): YES